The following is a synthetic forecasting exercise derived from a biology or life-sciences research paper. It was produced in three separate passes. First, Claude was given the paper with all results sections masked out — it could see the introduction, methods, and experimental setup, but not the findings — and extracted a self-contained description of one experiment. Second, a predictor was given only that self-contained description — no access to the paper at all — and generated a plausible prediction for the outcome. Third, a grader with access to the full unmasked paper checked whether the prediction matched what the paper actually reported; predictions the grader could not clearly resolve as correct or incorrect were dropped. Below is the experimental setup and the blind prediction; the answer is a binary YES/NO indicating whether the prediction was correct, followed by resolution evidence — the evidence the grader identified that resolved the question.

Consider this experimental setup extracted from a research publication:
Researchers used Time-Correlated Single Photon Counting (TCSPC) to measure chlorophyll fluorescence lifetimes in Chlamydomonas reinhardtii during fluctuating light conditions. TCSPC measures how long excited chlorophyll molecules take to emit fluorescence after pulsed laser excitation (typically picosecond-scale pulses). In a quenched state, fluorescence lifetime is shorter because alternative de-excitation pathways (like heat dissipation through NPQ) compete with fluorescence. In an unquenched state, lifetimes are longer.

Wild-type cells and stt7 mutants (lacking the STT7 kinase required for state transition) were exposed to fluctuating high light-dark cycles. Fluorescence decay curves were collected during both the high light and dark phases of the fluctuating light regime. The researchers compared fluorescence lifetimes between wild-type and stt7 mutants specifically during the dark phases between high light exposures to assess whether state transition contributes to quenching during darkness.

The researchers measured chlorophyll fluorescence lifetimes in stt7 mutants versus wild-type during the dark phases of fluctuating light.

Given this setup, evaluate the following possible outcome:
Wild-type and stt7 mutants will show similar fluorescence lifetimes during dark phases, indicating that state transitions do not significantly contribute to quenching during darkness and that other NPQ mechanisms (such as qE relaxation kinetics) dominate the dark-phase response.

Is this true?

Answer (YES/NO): NO